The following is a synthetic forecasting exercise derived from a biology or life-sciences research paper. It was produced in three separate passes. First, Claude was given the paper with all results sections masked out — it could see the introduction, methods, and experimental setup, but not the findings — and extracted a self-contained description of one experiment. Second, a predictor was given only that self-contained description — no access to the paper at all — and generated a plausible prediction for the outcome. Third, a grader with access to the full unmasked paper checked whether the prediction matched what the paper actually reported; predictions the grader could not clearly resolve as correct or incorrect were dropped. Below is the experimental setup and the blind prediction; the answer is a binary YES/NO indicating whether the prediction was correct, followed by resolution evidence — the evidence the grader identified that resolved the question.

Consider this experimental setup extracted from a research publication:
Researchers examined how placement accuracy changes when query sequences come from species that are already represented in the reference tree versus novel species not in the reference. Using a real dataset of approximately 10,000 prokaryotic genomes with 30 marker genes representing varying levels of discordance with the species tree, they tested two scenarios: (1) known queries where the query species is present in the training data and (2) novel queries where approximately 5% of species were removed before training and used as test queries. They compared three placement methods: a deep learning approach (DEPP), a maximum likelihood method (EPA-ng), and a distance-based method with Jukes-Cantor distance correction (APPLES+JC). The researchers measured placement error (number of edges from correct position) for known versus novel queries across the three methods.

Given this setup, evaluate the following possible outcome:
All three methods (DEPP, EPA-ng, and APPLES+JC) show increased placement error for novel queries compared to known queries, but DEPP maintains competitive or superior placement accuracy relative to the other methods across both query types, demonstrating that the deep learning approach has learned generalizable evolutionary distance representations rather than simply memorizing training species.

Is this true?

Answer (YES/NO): YES